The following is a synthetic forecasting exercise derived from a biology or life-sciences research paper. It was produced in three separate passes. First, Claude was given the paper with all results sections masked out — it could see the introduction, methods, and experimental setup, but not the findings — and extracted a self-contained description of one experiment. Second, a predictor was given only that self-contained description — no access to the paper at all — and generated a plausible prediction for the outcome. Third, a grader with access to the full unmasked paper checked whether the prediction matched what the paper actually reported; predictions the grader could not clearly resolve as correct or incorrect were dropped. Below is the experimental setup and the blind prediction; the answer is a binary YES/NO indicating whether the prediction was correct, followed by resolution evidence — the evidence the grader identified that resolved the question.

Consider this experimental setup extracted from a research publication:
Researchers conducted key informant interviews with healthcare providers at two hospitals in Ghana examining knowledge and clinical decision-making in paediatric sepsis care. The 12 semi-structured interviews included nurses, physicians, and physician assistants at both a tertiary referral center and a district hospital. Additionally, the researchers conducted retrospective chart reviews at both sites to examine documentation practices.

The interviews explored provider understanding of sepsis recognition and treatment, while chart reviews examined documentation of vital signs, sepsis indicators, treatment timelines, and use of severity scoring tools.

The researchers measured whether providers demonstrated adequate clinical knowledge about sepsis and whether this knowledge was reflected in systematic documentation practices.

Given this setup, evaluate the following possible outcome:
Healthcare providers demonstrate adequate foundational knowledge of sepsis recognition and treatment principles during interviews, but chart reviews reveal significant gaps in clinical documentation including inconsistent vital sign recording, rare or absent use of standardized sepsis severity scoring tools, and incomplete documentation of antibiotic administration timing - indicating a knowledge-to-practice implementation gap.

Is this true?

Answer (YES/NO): YES